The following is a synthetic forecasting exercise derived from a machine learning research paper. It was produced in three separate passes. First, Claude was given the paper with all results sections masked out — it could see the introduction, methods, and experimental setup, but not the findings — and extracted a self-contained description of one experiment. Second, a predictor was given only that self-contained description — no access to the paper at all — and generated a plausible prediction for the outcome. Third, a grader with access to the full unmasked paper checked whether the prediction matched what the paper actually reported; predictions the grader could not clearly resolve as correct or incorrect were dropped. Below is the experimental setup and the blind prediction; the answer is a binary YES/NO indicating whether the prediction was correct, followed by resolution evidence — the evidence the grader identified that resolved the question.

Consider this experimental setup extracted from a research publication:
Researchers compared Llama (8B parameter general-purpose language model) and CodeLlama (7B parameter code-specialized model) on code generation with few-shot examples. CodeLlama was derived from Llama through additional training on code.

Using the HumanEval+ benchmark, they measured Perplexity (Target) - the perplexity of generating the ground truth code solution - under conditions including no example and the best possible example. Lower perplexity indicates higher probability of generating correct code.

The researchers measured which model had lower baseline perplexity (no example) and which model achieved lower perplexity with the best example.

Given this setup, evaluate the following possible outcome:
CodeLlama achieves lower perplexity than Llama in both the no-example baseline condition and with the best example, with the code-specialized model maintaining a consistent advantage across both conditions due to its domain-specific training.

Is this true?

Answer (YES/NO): NO